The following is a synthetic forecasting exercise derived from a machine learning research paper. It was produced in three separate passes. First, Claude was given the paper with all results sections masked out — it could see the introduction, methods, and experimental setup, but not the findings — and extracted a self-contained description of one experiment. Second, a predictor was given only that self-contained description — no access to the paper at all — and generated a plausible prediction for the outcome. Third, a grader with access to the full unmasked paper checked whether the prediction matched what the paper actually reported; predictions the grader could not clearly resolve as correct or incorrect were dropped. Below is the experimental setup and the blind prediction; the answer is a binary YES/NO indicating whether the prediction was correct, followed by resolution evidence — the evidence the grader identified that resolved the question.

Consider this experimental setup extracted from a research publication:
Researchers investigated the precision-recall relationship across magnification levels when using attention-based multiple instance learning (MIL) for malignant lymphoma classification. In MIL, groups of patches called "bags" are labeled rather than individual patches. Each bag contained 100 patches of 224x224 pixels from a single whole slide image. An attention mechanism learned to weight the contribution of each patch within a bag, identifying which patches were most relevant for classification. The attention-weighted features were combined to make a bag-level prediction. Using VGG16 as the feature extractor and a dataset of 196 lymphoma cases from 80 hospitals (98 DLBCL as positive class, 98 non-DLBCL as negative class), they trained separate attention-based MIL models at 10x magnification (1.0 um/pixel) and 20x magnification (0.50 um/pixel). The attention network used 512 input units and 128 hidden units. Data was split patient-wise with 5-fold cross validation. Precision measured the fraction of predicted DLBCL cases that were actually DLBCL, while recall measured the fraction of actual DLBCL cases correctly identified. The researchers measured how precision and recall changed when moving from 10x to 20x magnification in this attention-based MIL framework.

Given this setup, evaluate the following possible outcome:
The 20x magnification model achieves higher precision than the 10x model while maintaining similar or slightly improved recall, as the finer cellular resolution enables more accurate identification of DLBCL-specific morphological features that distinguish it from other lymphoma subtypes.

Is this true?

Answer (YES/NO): NO